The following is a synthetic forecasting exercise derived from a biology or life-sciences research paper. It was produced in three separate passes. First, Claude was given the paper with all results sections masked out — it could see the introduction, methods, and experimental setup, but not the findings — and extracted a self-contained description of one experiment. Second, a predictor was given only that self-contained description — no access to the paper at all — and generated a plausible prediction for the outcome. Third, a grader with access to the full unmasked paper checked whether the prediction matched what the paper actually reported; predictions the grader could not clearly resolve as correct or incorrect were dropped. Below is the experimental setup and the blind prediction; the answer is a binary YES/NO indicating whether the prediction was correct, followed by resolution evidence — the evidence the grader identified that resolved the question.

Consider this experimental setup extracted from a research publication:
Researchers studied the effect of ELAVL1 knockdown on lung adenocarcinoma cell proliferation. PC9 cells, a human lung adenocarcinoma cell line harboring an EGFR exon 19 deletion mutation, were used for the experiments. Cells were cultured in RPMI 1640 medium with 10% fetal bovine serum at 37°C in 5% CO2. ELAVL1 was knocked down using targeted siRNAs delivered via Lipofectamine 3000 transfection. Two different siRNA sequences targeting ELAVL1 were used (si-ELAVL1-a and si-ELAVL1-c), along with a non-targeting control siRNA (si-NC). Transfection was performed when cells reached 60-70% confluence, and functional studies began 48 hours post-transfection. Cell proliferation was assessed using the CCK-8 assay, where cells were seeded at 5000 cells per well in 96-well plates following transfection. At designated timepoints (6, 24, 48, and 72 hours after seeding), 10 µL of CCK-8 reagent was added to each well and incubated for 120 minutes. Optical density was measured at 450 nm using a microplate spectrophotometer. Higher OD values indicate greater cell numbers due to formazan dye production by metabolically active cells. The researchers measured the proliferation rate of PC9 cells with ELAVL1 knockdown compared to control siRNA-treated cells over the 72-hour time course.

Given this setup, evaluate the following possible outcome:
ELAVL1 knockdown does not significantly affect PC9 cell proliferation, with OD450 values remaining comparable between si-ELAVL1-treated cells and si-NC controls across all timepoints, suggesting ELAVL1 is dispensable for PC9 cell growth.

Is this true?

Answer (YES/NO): NO